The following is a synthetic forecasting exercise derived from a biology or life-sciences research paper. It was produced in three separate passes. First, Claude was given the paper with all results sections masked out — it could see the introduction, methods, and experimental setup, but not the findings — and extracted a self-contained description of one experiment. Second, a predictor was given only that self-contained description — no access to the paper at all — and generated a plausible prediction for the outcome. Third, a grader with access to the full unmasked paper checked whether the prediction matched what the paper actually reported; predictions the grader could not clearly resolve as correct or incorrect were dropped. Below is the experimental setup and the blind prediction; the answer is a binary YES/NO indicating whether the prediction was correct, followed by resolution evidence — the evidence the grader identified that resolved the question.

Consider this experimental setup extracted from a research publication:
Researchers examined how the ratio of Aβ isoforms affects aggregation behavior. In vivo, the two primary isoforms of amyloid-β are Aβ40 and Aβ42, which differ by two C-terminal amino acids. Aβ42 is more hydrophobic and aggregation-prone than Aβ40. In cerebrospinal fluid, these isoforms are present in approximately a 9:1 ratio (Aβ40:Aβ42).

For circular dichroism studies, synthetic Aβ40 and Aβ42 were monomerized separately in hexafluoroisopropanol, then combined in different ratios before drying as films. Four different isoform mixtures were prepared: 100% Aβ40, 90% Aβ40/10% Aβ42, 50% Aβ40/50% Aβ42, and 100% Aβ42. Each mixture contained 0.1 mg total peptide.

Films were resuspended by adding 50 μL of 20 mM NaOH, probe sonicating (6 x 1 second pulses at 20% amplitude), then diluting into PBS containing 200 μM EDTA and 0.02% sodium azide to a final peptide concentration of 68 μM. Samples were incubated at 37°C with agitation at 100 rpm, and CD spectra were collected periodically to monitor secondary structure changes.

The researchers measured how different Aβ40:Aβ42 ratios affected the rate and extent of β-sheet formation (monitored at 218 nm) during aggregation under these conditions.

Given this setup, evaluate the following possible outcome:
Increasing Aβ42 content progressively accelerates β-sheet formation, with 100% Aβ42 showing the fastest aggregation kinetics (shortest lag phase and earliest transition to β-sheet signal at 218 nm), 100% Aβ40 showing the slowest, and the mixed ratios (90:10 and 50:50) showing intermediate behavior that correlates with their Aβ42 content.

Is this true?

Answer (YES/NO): YES